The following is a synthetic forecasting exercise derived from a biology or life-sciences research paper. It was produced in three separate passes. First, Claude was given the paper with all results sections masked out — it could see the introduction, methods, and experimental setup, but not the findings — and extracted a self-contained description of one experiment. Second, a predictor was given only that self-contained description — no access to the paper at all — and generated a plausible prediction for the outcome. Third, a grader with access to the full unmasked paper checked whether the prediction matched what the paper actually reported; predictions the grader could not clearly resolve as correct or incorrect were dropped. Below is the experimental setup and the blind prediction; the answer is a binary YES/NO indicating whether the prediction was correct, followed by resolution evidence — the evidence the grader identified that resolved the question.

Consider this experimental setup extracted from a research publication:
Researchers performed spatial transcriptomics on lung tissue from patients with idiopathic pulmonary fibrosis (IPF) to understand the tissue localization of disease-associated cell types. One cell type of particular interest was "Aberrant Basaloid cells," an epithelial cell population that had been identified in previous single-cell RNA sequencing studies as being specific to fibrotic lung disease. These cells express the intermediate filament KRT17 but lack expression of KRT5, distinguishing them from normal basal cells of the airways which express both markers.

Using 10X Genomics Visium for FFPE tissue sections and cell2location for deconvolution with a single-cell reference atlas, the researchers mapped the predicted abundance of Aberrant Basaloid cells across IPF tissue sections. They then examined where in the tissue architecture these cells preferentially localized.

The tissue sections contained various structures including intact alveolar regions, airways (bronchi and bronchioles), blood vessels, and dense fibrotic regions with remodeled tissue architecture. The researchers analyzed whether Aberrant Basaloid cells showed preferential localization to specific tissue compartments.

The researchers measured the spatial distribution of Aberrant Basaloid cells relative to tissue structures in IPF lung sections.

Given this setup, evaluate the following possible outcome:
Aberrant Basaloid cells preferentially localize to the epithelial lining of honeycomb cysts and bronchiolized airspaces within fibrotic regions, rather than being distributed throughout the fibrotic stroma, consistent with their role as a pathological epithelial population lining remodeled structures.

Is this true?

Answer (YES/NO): NO